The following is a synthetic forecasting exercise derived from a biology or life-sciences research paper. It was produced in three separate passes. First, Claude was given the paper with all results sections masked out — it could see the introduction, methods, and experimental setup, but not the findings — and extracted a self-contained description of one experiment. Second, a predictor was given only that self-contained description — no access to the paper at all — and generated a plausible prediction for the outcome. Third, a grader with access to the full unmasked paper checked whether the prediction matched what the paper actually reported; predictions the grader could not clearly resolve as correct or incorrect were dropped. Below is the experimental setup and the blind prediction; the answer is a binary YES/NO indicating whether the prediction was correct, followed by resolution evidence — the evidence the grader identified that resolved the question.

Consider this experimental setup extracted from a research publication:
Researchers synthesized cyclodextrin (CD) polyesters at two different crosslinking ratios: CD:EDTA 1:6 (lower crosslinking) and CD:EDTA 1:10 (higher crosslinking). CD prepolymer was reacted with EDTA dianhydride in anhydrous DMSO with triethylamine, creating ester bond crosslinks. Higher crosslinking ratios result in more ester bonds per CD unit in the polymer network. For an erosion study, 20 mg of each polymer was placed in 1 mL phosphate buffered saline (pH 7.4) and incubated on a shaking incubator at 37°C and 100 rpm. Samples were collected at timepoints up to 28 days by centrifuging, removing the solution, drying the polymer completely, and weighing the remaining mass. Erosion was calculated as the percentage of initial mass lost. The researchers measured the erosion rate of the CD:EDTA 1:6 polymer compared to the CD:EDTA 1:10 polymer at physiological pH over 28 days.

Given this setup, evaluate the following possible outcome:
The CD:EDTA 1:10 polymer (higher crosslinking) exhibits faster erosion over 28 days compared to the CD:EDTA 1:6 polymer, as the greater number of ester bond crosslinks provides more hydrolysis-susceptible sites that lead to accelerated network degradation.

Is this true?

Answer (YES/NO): NO